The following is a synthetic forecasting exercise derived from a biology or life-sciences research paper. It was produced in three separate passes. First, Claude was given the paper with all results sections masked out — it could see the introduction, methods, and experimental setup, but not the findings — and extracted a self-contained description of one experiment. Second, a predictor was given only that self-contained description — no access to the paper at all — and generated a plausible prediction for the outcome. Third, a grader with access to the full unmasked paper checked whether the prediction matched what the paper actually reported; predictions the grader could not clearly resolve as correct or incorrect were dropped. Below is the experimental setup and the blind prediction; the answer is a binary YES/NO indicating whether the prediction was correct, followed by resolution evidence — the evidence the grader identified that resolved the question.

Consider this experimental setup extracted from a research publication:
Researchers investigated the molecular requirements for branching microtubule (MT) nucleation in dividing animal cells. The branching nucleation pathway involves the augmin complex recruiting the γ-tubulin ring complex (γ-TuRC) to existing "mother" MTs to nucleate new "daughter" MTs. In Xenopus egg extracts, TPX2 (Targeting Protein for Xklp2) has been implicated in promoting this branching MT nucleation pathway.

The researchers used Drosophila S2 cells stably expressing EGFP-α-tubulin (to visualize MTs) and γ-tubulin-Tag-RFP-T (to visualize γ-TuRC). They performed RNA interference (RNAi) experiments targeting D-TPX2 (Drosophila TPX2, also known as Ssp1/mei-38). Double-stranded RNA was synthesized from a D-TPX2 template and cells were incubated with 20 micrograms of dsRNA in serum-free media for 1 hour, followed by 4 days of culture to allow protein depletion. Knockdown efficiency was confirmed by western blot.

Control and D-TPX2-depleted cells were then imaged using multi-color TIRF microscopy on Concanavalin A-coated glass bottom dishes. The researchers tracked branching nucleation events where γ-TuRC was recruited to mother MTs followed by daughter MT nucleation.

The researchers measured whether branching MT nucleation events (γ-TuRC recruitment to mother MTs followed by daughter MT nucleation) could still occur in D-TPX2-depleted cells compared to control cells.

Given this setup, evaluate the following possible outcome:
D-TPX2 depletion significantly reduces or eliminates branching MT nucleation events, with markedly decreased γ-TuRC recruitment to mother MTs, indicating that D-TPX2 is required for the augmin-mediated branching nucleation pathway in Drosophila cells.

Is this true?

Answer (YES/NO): NO